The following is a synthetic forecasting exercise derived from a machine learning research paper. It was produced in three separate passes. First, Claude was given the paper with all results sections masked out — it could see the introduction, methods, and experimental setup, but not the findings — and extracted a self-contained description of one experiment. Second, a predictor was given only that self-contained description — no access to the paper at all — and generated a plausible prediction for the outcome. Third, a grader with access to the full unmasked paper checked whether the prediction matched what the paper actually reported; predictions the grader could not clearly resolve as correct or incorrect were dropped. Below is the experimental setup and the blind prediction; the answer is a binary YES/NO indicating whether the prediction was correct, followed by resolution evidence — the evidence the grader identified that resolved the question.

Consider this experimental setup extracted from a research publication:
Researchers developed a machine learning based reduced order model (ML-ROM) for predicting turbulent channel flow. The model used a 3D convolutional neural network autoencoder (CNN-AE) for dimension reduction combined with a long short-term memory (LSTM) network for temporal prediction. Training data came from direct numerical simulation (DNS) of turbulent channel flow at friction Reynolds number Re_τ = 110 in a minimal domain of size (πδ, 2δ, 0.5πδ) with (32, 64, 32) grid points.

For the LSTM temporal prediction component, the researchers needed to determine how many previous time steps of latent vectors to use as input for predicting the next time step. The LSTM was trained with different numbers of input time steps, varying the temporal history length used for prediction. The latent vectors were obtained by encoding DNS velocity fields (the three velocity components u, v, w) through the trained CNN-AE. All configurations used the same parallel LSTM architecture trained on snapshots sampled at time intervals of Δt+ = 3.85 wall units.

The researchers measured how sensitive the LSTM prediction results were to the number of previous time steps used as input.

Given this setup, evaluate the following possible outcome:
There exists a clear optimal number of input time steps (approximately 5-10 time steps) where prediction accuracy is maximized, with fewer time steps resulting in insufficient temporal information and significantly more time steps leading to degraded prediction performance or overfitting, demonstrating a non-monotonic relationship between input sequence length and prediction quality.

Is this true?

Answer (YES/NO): NO